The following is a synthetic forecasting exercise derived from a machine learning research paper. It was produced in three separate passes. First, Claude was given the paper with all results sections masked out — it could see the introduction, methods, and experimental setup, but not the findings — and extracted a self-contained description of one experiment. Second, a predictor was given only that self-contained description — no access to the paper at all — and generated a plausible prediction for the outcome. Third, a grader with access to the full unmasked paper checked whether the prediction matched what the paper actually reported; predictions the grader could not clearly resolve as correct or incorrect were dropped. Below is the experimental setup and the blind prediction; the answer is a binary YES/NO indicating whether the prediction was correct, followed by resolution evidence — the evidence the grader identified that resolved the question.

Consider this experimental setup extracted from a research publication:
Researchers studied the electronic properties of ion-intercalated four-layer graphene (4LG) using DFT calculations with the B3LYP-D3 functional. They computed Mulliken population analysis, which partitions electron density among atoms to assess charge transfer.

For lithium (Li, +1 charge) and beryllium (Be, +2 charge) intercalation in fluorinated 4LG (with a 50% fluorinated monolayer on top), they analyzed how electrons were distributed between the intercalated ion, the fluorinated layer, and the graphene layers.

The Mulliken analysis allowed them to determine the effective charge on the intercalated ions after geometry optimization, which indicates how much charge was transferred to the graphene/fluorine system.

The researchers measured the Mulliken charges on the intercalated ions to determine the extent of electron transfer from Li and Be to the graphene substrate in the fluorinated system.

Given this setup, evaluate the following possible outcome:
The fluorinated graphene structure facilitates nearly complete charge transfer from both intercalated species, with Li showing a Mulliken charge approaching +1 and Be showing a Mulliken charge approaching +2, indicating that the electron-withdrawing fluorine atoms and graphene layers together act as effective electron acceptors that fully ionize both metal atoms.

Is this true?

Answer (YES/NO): NO